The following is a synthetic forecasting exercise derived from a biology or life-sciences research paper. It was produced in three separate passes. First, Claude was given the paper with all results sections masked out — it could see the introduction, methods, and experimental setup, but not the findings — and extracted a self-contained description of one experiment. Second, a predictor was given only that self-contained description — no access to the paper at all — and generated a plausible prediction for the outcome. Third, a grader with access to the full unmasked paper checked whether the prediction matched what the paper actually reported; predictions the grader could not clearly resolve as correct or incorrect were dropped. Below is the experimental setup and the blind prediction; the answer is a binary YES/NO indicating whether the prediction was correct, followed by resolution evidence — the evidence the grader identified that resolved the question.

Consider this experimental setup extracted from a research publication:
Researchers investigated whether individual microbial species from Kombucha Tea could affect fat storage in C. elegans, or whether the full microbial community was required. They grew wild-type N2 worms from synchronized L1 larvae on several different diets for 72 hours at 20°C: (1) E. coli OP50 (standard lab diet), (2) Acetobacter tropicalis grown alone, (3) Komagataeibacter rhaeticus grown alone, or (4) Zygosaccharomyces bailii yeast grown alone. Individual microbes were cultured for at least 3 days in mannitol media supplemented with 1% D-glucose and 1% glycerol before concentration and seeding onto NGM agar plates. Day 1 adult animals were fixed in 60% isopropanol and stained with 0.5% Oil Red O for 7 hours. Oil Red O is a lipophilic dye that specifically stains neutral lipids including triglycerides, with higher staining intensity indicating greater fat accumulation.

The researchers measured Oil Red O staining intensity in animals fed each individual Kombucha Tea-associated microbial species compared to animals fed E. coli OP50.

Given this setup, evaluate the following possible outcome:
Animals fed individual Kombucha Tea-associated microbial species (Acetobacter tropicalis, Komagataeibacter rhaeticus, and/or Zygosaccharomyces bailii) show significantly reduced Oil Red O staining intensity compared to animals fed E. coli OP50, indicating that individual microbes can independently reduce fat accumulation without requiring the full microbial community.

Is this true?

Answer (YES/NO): NO